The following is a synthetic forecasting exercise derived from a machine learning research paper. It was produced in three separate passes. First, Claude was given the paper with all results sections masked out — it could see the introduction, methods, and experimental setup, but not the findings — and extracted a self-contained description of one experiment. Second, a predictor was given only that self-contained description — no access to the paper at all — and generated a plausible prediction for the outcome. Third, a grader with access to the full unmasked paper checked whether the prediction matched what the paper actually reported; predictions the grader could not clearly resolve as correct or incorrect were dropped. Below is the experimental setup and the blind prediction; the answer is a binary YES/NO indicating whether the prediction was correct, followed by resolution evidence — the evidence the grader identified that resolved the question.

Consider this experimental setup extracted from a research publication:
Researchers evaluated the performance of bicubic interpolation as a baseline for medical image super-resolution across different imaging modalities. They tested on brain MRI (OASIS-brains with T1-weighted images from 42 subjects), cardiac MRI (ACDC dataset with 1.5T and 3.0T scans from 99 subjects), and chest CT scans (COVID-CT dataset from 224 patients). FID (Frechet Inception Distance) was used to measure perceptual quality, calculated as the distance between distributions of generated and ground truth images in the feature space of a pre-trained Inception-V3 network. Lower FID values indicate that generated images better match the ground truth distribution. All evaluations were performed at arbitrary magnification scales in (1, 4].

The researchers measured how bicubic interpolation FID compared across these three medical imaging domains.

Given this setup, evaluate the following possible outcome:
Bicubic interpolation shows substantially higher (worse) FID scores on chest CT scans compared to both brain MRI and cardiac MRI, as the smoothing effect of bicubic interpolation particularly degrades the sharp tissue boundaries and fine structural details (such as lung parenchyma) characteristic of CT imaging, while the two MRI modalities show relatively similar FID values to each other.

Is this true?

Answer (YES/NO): NO